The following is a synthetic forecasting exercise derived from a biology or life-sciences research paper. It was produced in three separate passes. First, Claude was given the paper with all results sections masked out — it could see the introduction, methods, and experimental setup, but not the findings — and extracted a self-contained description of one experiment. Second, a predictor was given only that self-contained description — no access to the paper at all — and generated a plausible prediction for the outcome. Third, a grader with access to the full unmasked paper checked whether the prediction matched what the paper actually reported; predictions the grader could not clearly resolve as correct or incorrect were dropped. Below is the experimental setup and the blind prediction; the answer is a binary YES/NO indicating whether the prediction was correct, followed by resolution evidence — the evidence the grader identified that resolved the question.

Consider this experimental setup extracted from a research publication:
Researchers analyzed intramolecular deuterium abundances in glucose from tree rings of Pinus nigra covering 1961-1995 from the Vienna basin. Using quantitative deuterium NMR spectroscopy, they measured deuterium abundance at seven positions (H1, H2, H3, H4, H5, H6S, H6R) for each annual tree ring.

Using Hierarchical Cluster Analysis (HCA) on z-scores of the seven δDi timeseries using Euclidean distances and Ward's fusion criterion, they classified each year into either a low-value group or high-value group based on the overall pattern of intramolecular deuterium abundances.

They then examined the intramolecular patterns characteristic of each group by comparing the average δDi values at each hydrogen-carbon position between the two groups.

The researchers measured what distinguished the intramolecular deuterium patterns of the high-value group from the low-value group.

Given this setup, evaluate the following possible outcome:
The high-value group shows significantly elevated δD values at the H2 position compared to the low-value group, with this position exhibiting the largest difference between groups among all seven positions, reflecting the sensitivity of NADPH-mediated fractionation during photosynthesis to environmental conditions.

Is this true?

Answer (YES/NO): NO